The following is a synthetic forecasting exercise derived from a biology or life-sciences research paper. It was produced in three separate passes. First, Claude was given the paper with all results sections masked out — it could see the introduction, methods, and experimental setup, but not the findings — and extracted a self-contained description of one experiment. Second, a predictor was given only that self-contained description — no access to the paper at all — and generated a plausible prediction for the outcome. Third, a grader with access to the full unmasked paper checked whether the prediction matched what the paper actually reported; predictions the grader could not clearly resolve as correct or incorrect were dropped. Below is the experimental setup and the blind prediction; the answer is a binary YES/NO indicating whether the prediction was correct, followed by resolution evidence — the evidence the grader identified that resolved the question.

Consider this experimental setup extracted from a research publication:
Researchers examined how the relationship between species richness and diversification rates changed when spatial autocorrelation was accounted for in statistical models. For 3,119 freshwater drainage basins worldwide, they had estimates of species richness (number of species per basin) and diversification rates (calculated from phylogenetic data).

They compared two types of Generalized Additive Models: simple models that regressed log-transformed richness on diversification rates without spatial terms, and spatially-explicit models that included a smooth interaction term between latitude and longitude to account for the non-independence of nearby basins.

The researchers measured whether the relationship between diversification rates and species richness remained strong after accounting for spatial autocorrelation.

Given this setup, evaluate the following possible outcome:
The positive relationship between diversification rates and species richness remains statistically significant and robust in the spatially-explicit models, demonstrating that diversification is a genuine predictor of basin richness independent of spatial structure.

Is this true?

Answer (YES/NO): YES